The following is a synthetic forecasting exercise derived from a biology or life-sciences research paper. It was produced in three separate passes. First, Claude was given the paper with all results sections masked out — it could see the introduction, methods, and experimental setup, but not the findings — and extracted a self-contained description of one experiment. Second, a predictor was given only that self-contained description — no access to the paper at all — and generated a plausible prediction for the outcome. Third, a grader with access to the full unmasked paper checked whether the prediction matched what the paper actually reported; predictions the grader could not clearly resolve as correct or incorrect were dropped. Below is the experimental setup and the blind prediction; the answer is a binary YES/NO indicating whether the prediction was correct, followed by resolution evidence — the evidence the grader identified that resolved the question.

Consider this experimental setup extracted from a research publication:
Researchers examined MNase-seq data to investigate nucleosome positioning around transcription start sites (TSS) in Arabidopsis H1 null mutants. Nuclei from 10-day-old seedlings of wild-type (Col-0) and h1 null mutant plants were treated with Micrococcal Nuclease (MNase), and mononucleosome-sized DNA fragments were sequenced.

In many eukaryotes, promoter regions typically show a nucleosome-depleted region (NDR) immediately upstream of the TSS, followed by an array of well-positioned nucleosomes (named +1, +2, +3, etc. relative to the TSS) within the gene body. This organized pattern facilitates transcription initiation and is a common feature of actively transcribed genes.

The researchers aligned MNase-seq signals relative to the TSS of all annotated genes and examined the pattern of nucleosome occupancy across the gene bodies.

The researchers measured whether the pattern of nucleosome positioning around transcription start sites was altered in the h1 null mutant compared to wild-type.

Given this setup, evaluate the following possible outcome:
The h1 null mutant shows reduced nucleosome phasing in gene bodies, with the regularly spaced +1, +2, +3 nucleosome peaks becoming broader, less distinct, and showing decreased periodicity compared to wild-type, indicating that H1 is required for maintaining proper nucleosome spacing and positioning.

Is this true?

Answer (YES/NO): NO